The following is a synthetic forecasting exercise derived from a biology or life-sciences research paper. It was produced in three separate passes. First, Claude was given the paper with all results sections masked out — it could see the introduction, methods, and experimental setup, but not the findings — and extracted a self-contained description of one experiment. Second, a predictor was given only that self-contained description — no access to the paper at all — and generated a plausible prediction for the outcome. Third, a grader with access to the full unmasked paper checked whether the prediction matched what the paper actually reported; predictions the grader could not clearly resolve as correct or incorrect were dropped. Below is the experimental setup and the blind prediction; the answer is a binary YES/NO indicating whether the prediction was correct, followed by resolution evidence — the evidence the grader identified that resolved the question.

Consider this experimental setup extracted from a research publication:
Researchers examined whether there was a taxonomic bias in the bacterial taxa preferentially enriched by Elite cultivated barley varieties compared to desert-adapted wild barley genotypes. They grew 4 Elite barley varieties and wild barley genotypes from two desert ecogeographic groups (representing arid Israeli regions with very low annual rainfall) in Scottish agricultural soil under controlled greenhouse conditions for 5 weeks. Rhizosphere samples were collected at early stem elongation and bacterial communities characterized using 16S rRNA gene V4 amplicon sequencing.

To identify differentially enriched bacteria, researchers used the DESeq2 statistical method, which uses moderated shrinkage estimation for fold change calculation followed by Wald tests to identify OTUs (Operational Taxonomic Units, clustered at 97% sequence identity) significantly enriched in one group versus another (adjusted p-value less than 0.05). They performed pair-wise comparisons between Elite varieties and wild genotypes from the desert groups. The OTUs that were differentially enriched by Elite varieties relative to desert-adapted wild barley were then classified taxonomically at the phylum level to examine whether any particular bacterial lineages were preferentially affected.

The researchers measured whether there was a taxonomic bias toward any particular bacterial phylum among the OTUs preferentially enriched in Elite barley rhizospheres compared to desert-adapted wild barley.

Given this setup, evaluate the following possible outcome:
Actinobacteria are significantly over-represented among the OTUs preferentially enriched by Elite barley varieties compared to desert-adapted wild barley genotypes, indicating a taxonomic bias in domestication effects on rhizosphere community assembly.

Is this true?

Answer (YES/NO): YES